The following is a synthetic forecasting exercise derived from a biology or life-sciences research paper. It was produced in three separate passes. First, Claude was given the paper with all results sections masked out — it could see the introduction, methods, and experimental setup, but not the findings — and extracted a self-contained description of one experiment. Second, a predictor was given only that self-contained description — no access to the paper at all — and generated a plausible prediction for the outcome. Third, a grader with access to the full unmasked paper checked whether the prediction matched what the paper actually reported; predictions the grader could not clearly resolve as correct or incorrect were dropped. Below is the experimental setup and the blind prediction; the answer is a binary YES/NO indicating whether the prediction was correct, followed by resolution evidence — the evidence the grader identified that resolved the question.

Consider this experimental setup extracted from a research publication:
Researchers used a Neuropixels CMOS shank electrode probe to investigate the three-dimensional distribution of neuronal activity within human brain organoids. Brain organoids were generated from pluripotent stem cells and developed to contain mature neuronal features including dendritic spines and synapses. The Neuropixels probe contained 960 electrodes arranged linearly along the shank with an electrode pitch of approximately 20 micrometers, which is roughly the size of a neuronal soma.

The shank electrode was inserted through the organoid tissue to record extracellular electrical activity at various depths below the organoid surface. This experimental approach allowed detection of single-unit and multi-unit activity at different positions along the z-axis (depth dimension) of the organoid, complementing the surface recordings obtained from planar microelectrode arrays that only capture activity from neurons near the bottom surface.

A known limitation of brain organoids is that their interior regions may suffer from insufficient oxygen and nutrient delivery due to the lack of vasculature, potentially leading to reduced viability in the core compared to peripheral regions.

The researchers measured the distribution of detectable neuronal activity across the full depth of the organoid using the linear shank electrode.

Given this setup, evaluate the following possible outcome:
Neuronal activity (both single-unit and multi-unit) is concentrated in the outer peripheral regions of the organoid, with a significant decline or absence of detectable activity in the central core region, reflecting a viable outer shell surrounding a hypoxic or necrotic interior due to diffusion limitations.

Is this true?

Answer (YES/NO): YES